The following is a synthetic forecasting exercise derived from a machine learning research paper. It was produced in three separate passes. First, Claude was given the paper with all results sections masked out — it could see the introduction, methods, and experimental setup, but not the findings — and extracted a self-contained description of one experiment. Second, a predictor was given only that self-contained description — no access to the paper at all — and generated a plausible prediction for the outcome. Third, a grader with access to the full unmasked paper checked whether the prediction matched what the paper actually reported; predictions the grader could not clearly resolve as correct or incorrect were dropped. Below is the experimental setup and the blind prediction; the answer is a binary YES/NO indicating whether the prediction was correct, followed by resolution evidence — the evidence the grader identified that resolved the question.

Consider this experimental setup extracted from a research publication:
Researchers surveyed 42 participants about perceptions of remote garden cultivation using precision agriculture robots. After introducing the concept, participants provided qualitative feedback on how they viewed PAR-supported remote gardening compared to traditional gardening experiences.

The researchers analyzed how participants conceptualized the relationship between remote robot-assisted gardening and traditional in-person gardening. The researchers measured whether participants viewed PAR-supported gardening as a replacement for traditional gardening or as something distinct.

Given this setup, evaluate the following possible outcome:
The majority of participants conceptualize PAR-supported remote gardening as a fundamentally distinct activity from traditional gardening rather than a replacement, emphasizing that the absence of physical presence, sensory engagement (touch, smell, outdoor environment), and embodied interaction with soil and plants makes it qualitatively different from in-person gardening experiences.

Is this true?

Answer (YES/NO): YES